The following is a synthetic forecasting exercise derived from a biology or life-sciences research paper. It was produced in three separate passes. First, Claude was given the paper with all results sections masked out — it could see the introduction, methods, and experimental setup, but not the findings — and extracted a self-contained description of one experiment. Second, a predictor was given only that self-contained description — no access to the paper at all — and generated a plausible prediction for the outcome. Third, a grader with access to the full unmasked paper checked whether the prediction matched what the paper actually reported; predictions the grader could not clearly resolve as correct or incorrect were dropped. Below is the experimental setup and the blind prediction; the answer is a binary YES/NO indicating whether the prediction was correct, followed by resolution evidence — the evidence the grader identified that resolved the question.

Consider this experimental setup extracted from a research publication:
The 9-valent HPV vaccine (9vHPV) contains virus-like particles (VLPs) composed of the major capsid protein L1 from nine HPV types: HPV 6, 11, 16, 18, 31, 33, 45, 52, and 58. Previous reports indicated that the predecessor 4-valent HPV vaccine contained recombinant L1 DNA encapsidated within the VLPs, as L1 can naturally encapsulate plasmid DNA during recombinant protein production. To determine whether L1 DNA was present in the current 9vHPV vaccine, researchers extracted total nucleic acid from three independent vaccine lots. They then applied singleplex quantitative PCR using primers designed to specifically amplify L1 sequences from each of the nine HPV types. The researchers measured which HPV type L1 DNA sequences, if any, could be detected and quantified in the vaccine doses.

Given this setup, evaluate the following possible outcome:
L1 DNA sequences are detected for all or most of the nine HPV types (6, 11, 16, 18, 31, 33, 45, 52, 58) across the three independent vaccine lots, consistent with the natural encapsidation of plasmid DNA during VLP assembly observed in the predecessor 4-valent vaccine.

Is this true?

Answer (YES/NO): NO